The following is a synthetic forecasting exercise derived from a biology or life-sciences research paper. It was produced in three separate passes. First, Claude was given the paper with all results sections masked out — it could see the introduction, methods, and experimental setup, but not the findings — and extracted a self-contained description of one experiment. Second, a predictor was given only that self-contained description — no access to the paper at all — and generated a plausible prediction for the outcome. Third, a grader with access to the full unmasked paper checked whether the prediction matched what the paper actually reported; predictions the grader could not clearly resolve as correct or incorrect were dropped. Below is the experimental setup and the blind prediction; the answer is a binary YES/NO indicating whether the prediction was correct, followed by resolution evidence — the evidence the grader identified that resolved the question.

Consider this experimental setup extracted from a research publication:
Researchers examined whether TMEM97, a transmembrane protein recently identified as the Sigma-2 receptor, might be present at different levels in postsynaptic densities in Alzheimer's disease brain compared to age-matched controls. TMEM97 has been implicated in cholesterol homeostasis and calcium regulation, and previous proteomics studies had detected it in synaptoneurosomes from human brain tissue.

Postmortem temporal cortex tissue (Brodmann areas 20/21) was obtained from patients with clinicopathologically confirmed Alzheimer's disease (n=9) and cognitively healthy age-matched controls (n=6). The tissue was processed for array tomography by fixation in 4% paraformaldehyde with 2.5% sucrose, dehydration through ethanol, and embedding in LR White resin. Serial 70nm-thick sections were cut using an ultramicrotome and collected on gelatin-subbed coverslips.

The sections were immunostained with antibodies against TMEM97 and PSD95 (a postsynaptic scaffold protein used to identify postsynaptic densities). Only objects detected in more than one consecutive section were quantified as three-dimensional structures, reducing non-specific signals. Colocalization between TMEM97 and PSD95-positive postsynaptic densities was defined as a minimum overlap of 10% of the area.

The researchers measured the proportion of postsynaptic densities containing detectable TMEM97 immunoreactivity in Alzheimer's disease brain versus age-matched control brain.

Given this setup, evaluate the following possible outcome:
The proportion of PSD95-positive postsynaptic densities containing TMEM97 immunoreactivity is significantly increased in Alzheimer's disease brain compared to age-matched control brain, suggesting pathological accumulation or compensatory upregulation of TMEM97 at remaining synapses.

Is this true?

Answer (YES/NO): YES